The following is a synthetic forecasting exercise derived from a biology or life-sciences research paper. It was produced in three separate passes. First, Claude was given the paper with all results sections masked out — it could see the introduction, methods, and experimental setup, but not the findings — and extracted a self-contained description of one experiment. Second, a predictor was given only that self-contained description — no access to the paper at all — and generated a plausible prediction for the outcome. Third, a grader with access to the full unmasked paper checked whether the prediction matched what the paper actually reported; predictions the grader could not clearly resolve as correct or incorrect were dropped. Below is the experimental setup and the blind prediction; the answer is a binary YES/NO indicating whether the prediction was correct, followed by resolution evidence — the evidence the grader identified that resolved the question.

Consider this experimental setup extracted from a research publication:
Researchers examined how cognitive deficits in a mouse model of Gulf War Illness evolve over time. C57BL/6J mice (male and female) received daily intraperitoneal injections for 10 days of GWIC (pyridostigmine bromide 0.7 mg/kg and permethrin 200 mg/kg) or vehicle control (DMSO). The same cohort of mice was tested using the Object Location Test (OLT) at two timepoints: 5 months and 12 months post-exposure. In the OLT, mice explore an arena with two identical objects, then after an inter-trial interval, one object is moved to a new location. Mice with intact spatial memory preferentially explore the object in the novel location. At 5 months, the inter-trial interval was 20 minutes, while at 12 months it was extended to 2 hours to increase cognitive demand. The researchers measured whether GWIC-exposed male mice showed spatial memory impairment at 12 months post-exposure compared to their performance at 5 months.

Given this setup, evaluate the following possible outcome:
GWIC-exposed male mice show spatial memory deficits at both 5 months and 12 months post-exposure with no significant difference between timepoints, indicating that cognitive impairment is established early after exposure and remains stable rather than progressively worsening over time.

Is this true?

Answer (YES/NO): NO